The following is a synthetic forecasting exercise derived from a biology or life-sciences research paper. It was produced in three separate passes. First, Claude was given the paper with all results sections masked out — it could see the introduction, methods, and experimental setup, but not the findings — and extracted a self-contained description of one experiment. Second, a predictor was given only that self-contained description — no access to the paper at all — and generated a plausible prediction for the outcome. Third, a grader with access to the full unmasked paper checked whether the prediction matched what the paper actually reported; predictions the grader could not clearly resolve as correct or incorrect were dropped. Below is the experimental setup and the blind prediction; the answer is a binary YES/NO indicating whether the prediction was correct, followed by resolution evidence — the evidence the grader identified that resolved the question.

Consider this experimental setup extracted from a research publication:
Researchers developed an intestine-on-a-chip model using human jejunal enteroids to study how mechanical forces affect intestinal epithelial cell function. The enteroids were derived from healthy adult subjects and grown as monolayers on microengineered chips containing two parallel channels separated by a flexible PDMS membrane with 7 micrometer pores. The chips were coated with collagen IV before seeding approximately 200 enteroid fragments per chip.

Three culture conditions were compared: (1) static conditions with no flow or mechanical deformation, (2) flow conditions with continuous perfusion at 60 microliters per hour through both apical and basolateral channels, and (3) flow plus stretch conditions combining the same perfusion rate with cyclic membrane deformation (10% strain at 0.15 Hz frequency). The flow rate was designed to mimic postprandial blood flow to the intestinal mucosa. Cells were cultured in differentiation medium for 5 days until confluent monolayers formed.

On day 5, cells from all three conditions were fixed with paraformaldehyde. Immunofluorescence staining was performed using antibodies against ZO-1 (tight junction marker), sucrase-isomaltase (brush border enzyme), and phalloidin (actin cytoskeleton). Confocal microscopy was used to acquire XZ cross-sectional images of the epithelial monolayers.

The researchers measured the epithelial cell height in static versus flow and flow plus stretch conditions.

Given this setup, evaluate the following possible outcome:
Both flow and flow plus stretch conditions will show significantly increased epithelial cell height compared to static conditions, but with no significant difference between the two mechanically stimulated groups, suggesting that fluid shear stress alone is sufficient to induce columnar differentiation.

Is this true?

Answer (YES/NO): YES